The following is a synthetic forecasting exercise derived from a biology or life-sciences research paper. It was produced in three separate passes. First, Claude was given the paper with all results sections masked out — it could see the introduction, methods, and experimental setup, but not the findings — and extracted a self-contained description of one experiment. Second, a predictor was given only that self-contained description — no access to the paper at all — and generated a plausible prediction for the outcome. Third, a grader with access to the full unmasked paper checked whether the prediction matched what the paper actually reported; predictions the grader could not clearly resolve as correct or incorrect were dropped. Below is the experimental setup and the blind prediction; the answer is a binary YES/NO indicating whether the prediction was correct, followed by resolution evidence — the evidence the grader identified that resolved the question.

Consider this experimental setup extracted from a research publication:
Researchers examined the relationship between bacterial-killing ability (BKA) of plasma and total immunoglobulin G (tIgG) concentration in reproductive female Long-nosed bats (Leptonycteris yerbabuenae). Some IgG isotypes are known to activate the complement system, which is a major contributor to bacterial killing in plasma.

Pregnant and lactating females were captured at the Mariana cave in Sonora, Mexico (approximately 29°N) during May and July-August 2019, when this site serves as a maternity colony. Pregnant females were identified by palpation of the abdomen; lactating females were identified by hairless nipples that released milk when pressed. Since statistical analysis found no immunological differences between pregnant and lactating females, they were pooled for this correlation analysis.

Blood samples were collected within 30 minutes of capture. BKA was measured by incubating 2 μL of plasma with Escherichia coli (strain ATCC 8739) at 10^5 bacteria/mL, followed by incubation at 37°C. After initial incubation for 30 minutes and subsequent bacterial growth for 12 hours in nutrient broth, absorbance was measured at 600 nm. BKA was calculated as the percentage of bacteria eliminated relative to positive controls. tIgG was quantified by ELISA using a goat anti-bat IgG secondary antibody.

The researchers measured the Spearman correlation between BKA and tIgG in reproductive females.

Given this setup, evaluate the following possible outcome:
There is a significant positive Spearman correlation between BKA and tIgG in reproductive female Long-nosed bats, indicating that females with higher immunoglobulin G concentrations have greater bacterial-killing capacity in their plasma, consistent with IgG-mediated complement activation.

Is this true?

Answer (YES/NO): NO